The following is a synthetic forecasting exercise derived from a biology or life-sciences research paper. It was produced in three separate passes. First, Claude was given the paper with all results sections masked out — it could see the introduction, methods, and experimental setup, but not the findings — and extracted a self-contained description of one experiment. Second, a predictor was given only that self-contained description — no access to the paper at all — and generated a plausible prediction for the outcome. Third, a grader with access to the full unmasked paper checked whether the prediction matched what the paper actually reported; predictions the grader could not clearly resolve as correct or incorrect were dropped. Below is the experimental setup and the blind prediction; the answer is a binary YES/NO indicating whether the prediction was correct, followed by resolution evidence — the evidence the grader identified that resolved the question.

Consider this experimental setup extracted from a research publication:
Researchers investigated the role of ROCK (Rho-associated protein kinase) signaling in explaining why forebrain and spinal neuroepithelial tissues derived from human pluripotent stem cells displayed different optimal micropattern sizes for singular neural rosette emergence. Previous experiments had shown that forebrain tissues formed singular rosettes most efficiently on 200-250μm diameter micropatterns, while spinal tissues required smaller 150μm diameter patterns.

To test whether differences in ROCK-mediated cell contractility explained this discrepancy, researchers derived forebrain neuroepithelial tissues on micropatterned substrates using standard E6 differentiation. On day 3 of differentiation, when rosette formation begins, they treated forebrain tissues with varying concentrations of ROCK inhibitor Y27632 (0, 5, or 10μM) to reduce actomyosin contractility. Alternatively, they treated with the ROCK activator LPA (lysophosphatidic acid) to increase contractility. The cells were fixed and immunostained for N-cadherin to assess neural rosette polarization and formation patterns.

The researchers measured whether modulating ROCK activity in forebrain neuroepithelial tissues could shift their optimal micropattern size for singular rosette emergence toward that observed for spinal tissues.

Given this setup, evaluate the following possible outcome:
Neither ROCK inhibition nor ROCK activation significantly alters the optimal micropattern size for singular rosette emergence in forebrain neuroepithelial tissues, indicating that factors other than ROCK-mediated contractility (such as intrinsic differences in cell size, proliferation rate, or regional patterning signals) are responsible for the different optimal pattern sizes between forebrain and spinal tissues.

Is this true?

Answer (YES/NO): NO